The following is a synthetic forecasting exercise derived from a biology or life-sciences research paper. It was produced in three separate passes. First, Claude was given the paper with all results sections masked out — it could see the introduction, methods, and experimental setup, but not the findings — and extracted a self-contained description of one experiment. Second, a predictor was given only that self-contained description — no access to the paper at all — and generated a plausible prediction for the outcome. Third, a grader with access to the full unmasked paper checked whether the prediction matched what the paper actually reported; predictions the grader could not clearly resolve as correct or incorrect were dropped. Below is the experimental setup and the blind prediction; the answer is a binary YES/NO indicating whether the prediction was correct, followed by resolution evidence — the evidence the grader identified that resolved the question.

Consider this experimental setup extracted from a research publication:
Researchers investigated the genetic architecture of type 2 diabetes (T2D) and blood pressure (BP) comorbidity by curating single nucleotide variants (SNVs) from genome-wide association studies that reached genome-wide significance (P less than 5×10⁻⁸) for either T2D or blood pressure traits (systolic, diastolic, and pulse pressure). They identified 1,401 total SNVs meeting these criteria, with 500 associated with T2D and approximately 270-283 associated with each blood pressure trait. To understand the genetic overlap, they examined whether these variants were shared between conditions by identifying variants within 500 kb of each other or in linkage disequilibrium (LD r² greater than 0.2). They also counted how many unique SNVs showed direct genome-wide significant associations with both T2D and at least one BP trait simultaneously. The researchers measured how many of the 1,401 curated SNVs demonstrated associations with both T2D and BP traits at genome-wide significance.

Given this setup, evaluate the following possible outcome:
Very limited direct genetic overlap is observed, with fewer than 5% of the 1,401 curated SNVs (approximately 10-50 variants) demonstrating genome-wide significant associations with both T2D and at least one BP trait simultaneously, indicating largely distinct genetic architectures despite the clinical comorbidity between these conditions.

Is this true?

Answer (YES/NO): NO